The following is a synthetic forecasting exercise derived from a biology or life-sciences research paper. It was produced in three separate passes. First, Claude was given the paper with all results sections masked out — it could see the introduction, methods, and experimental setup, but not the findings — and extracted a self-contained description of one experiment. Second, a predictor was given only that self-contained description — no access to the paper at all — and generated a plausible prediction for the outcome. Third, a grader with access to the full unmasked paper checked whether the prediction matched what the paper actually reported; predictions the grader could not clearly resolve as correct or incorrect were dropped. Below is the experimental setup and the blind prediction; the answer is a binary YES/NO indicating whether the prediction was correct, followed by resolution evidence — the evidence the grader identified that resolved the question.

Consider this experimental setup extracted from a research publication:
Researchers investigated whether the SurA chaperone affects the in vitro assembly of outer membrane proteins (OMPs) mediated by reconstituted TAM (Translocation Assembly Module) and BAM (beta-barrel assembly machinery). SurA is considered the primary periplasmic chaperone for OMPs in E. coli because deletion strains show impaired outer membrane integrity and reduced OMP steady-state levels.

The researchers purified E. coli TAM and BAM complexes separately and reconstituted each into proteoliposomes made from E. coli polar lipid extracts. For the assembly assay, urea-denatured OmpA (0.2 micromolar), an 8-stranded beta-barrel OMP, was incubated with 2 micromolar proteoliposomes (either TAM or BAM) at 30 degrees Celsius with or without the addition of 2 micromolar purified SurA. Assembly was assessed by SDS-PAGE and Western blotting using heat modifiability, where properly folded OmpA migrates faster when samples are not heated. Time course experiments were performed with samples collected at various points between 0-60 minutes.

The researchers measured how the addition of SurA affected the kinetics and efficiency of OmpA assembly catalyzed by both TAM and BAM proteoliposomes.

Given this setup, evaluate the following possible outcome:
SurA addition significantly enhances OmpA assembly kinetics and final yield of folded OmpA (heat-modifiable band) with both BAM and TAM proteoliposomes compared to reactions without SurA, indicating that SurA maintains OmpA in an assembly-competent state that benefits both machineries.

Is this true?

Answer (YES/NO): NO